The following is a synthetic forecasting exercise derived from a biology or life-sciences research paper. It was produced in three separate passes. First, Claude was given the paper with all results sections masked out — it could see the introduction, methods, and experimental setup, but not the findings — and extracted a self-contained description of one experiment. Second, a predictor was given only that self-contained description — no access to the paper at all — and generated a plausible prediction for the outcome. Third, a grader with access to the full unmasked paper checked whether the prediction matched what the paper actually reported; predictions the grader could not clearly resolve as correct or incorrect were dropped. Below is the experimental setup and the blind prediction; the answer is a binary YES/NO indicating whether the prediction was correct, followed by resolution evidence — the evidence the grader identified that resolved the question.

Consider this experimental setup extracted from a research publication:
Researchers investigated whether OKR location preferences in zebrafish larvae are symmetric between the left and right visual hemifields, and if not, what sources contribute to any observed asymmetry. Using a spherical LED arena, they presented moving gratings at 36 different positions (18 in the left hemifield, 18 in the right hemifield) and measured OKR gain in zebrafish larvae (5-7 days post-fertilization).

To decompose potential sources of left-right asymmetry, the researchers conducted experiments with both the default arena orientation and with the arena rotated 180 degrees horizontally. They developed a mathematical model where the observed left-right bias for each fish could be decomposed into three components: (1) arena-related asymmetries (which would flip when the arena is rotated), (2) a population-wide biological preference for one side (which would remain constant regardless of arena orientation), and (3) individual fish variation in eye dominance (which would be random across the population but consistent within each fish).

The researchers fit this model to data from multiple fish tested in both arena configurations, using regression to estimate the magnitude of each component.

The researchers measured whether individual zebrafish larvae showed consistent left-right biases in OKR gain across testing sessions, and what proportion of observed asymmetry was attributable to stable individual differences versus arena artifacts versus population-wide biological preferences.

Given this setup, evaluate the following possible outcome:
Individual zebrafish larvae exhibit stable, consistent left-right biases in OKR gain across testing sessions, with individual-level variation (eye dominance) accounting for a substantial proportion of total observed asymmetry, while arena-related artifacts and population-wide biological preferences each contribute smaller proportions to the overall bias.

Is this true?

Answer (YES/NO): NO